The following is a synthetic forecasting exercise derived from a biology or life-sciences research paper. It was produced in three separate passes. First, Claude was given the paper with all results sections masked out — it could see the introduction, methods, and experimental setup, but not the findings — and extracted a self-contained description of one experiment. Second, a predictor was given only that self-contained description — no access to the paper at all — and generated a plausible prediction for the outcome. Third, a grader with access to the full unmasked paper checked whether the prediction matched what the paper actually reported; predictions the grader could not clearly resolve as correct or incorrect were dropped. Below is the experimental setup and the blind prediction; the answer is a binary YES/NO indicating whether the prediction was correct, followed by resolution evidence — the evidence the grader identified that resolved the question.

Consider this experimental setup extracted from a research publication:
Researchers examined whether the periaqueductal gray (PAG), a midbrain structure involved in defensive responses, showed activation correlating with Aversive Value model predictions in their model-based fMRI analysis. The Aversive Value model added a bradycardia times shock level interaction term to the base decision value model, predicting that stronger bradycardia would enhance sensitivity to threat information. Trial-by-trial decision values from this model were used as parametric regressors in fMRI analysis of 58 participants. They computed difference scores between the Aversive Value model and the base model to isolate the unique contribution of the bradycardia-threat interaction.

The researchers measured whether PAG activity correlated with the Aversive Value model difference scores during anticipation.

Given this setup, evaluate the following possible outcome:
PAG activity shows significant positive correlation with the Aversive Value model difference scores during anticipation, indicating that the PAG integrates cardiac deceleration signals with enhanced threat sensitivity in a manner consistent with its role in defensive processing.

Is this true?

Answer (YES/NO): NO